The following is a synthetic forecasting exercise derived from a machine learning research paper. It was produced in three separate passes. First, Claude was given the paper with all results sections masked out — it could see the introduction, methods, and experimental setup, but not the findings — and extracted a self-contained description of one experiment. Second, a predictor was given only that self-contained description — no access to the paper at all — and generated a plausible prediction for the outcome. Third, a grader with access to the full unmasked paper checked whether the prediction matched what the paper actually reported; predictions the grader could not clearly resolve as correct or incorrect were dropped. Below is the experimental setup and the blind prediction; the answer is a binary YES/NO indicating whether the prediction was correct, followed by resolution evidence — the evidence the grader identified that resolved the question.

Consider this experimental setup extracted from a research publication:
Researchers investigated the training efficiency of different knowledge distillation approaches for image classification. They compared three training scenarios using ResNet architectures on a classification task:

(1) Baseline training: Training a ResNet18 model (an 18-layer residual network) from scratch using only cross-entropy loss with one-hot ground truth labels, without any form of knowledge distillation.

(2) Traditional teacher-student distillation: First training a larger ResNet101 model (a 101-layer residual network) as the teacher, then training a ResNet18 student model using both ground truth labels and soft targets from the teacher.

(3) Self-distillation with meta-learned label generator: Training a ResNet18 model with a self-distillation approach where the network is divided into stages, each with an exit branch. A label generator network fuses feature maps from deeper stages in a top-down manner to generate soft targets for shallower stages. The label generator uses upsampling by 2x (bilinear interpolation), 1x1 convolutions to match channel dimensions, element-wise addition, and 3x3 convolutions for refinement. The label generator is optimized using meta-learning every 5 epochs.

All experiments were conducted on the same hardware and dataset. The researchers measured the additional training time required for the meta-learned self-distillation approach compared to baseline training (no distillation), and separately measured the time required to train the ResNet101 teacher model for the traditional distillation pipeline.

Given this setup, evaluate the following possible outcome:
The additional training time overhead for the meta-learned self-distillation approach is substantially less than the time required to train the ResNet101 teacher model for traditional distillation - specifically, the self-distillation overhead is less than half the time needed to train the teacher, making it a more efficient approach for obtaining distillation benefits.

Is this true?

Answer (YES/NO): YES